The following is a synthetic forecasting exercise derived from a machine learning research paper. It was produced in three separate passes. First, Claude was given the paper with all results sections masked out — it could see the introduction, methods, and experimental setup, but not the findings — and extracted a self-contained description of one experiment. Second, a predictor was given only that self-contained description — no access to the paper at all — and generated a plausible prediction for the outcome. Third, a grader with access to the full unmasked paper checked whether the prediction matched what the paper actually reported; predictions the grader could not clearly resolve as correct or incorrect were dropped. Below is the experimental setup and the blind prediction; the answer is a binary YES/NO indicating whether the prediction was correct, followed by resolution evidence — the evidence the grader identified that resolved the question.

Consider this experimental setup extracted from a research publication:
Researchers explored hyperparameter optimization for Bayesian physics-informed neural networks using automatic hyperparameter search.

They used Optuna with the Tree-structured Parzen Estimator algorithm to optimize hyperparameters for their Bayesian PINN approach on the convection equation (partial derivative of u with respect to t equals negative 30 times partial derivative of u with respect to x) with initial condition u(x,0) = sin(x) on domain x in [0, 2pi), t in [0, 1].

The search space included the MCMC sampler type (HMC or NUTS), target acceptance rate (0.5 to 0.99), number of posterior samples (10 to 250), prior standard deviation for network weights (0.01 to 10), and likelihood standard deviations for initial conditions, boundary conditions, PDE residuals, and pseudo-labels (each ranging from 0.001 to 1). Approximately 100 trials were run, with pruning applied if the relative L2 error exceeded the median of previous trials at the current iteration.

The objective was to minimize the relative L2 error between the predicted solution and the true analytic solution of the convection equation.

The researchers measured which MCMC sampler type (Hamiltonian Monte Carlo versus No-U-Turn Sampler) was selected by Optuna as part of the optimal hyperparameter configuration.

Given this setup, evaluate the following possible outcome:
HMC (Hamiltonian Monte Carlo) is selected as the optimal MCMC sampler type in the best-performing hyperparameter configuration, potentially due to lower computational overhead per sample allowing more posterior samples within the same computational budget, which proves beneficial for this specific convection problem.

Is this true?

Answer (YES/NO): NO